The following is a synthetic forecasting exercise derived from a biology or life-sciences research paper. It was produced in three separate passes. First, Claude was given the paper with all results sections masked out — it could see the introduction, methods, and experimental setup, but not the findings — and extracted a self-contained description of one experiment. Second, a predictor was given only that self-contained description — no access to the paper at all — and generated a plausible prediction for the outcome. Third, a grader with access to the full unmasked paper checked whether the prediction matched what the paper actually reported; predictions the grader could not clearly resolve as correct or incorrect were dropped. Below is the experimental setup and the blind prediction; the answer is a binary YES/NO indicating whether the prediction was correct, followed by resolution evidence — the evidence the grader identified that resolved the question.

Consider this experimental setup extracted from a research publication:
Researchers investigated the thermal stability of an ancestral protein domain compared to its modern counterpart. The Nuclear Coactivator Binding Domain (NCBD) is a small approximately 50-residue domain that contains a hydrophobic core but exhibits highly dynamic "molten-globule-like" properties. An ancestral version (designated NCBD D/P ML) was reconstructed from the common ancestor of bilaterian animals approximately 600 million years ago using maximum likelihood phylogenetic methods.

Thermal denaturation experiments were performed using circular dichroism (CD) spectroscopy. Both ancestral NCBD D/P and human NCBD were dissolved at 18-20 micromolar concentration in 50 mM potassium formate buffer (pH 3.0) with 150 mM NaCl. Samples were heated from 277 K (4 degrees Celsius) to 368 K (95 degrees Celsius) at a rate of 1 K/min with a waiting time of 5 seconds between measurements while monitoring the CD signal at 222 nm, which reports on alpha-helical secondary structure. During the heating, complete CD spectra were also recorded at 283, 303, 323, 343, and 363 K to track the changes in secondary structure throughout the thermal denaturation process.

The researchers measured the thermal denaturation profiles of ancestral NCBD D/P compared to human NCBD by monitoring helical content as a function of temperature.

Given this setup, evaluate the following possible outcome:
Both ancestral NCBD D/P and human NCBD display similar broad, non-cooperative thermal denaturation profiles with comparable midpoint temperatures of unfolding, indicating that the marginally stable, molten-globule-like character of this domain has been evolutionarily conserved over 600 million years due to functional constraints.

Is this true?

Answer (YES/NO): YES